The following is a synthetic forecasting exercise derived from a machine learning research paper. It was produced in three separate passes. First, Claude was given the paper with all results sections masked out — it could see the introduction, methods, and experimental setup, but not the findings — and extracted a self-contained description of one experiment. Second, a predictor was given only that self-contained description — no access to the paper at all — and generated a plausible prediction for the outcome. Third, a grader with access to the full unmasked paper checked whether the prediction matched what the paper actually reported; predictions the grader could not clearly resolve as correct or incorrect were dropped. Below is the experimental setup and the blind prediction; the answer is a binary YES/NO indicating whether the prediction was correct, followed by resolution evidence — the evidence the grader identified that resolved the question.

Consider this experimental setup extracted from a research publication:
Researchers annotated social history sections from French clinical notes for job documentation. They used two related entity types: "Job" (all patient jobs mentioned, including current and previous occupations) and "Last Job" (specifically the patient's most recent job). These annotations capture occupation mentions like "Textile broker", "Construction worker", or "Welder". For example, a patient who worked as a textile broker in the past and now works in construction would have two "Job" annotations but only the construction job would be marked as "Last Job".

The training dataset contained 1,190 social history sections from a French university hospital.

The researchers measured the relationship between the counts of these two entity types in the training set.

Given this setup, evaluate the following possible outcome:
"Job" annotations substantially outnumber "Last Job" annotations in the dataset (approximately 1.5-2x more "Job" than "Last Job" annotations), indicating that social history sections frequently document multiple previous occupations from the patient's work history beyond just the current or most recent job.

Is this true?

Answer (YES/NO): NO